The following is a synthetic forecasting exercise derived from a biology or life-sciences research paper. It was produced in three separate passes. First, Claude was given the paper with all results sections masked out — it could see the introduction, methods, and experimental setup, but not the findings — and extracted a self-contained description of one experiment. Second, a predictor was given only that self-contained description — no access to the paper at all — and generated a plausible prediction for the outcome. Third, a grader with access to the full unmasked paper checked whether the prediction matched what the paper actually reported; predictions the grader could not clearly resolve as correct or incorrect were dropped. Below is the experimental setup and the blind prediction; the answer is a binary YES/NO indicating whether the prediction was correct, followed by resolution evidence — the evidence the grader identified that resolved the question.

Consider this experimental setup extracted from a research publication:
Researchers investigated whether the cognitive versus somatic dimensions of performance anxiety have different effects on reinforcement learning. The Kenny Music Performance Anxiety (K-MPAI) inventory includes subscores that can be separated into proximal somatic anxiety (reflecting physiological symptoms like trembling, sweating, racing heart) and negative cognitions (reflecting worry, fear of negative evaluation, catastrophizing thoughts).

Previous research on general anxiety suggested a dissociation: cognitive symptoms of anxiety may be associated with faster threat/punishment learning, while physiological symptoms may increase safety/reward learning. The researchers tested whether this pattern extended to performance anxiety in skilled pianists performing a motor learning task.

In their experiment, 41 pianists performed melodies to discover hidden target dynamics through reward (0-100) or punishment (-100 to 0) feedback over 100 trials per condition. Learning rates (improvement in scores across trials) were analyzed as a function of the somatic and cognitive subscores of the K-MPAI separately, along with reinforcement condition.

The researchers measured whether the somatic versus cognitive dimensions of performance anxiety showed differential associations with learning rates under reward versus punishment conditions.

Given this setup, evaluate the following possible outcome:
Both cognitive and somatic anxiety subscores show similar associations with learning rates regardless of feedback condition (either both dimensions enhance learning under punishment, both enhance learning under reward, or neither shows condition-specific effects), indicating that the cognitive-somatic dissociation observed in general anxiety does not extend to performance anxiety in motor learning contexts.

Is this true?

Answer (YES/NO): NO